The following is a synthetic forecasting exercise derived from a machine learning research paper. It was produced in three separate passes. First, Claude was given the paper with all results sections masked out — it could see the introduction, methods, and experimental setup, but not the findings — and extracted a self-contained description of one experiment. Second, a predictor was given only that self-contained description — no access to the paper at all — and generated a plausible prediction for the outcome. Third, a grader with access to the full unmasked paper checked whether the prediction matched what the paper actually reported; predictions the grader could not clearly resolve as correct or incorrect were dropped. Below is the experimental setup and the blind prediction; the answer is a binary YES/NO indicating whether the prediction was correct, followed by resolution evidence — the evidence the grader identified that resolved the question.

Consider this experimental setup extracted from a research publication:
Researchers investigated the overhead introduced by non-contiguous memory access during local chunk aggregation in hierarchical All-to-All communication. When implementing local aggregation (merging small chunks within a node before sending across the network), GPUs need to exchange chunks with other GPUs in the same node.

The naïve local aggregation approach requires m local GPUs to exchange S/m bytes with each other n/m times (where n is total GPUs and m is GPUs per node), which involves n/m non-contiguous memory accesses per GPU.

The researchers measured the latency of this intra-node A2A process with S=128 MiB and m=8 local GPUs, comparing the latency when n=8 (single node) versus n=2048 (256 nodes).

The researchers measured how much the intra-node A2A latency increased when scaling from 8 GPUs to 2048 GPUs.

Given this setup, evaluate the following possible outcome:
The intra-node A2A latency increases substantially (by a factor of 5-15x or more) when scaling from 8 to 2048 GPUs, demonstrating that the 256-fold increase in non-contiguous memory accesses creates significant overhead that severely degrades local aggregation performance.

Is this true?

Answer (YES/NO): YES